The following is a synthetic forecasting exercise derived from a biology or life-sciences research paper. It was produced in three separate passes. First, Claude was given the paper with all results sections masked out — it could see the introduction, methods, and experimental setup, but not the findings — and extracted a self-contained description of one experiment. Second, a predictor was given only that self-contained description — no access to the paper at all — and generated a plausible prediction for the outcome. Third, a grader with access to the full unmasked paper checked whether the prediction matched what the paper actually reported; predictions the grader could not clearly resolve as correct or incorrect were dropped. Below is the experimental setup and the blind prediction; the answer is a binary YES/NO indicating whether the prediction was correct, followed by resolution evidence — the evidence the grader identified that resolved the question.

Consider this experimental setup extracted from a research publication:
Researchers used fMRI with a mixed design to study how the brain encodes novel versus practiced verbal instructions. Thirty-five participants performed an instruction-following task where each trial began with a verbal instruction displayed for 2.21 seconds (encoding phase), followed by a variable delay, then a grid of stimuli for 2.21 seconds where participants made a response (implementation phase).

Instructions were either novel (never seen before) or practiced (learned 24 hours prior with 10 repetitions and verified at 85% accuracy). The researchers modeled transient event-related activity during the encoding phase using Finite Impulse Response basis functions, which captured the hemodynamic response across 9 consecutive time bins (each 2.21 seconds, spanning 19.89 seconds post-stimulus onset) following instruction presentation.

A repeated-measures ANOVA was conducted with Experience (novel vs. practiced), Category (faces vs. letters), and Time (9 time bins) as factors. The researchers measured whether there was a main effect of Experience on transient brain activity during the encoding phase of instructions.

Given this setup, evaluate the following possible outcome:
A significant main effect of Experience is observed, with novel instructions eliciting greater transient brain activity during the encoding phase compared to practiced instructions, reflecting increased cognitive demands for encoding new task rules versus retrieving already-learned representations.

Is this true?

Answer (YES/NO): NO